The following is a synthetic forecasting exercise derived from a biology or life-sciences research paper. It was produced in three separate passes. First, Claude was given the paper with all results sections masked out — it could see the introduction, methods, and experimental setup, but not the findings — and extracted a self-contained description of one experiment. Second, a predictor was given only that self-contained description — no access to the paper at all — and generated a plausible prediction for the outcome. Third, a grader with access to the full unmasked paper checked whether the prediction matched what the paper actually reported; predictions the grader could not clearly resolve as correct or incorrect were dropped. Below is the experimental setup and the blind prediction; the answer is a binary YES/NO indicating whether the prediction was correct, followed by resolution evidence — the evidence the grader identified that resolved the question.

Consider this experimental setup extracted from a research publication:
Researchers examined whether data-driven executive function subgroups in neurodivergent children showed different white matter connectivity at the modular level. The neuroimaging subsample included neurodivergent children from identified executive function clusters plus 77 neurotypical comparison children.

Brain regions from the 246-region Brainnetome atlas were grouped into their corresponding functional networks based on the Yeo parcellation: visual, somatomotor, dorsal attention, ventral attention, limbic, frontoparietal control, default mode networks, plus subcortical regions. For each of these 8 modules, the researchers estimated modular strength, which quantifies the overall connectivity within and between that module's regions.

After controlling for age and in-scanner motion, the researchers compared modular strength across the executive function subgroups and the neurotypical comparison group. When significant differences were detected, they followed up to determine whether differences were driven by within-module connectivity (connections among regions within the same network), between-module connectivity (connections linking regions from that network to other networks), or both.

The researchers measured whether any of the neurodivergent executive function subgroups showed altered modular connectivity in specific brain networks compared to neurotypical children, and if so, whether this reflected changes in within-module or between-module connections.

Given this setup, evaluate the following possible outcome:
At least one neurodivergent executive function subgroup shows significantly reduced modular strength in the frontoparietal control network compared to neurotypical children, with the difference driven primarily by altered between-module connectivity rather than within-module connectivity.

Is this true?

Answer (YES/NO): NO